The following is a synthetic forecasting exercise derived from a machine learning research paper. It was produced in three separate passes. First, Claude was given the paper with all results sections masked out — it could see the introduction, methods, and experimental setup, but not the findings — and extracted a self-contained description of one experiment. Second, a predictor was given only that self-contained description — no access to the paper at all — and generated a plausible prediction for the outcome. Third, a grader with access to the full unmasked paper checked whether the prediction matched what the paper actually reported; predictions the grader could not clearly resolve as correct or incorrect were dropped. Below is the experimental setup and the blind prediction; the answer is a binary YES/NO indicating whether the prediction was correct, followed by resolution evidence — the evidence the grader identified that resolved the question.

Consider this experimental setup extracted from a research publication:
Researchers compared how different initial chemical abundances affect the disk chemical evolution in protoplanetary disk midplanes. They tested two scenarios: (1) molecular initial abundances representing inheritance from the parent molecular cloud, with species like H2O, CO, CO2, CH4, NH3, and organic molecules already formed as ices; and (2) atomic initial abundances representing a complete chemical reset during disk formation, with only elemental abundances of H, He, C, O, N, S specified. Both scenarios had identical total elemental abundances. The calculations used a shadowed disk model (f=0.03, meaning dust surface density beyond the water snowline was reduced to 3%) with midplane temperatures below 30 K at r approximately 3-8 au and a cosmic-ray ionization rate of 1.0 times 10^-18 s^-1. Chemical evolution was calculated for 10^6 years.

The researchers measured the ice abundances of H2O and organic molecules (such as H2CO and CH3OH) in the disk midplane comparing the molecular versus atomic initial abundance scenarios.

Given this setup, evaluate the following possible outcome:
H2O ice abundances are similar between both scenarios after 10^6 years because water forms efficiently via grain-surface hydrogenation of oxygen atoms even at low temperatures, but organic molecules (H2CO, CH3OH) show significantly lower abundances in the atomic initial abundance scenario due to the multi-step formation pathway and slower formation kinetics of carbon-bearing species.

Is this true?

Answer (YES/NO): NO